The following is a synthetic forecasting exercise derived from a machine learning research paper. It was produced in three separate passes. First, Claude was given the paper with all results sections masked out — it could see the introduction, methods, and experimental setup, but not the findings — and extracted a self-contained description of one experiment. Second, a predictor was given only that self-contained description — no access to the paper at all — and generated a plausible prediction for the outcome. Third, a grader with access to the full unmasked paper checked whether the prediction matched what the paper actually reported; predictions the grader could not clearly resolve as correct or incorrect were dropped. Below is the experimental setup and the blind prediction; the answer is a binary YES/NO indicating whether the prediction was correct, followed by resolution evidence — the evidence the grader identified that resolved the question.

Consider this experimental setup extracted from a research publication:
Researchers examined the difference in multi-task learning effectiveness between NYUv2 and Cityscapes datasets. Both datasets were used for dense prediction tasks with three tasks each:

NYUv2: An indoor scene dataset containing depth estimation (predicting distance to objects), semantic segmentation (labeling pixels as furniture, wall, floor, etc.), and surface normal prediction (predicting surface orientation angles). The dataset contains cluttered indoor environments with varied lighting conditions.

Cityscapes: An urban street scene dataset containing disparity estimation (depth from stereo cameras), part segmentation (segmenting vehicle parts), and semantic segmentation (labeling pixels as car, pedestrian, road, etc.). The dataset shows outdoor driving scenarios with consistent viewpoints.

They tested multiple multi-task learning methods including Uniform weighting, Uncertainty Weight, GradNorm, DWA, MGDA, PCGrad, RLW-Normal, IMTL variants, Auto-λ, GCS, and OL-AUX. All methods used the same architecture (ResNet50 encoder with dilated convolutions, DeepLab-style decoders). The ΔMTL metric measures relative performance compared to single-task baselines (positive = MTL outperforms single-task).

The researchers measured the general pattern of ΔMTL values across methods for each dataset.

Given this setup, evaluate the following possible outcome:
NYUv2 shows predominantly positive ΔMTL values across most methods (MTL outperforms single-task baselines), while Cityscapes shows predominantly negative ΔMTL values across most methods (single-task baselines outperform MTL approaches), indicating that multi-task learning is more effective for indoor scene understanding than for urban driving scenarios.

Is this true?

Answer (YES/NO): NO